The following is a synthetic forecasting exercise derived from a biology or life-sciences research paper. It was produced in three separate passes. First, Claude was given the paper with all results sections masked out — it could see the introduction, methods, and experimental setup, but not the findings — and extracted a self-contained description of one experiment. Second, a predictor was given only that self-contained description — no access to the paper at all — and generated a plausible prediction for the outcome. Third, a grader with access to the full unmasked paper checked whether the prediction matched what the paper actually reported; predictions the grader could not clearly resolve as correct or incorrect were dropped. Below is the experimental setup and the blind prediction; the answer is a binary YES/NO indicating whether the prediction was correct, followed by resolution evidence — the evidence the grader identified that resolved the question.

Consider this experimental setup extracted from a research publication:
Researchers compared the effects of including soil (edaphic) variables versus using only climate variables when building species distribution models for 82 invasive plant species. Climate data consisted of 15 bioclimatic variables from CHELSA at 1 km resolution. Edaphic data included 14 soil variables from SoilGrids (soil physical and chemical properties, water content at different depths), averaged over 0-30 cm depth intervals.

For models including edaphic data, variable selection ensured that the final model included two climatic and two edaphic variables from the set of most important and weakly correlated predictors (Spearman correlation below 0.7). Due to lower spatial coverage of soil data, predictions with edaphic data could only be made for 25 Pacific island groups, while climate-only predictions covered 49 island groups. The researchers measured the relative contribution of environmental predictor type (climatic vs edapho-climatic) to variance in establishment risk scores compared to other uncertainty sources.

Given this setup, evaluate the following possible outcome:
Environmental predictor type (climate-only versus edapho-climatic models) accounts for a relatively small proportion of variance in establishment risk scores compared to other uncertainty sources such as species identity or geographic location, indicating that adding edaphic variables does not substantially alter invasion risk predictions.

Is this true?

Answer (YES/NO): NO